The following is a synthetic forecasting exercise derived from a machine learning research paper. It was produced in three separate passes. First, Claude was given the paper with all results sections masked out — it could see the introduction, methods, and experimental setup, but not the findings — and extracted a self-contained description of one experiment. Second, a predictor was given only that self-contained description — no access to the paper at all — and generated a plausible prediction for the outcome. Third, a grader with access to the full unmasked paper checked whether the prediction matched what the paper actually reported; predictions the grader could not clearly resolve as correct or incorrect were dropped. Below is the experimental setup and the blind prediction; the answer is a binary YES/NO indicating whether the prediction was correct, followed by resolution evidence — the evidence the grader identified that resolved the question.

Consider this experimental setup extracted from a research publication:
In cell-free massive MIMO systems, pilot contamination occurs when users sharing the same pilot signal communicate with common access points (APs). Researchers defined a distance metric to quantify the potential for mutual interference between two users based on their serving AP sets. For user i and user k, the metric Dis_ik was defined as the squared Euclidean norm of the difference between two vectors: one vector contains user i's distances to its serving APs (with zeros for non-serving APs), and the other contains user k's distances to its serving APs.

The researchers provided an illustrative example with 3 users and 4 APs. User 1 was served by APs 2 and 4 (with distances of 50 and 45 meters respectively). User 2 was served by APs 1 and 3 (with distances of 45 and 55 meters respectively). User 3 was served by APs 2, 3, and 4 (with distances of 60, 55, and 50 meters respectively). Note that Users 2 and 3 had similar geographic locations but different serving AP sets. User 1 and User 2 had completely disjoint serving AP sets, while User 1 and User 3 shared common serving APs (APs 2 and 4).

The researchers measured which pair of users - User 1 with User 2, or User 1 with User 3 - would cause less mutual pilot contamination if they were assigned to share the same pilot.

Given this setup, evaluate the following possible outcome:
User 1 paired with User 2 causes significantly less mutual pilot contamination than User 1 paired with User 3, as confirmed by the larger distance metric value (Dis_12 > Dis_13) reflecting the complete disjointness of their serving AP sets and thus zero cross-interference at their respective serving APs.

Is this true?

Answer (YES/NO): YES